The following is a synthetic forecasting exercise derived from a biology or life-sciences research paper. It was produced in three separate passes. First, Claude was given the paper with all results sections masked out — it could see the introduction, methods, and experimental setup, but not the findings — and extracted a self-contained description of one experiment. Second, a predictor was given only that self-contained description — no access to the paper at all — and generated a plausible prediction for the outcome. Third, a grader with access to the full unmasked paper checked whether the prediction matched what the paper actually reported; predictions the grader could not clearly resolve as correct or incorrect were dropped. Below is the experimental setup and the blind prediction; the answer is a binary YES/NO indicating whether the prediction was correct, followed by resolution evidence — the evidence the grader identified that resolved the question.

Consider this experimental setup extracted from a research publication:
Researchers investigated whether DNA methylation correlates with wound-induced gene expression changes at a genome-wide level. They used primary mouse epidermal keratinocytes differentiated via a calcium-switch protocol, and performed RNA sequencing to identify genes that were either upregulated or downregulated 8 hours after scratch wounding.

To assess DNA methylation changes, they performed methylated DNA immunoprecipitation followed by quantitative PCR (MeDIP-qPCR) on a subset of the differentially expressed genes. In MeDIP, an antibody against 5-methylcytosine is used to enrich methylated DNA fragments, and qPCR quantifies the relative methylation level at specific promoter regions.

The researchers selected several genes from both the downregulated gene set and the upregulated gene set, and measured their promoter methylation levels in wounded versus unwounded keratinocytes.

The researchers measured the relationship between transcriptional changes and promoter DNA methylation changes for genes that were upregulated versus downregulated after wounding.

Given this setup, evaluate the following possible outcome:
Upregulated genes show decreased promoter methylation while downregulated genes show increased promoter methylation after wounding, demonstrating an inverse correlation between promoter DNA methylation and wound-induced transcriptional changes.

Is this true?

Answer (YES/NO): YES